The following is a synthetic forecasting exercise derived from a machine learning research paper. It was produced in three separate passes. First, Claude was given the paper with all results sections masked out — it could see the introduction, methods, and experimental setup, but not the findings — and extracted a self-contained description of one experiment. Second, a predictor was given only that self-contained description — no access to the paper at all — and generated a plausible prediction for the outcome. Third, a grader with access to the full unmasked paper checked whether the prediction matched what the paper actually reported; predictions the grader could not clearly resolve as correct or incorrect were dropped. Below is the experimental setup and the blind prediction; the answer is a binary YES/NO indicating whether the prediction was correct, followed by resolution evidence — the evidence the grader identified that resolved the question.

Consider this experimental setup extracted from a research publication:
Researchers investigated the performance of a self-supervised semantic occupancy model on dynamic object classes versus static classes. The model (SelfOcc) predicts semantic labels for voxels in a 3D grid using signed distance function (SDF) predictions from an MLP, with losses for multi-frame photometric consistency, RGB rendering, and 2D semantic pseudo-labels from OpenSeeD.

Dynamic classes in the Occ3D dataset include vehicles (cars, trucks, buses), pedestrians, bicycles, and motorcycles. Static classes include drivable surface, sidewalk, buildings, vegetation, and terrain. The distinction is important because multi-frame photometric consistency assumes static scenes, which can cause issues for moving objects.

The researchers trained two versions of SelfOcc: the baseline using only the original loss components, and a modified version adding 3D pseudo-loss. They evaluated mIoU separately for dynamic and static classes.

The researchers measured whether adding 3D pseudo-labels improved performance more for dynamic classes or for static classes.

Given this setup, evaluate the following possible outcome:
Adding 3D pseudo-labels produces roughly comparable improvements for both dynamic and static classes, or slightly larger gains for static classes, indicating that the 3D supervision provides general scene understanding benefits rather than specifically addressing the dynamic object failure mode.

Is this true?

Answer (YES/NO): NO